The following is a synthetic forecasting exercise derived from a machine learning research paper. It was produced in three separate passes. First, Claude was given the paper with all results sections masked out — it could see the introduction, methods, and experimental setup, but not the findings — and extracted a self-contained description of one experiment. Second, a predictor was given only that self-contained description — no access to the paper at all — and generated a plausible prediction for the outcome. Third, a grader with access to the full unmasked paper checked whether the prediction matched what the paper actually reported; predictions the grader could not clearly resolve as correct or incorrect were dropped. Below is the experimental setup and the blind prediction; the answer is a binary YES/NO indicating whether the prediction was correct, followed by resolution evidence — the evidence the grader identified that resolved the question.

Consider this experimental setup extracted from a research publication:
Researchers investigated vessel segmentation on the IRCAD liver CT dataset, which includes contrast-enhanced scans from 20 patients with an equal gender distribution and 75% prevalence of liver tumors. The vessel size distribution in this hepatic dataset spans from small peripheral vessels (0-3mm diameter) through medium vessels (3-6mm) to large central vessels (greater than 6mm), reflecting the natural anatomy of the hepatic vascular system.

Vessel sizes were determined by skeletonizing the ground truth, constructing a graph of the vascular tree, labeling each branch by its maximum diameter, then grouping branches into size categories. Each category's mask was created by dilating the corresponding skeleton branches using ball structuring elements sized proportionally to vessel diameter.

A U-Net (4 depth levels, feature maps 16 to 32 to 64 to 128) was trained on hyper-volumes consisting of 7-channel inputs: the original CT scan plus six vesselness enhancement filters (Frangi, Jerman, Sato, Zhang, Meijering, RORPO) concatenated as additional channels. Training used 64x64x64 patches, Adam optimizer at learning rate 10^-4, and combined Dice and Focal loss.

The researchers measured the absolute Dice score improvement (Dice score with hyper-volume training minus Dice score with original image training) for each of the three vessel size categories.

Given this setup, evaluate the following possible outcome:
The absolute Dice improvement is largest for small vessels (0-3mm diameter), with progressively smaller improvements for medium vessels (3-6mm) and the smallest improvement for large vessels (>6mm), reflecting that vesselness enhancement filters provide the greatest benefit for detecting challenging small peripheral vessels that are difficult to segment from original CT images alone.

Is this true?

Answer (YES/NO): NO